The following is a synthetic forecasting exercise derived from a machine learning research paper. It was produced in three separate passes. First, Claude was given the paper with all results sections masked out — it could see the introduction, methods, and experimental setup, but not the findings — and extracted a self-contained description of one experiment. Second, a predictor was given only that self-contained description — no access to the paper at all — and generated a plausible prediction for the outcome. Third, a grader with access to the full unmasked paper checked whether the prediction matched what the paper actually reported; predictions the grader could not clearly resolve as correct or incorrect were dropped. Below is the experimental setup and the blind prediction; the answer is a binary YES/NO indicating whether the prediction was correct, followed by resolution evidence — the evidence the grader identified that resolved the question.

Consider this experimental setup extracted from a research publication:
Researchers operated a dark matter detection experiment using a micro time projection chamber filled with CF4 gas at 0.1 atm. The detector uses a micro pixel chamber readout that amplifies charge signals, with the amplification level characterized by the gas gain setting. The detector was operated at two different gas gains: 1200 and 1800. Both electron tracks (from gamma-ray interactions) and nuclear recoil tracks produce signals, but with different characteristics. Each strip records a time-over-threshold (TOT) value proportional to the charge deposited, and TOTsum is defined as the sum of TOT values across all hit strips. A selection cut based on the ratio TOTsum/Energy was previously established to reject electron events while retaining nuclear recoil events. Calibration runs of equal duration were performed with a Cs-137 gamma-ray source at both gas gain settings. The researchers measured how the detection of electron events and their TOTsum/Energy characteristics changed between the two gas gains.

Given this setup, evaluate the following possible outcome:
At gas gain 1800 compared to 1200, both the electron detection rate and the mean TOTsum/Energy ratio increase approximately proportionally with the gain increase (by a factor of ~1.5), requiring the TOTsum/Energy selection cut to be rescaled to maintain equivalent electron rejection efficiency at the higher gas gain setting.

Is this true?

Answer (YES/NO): NO